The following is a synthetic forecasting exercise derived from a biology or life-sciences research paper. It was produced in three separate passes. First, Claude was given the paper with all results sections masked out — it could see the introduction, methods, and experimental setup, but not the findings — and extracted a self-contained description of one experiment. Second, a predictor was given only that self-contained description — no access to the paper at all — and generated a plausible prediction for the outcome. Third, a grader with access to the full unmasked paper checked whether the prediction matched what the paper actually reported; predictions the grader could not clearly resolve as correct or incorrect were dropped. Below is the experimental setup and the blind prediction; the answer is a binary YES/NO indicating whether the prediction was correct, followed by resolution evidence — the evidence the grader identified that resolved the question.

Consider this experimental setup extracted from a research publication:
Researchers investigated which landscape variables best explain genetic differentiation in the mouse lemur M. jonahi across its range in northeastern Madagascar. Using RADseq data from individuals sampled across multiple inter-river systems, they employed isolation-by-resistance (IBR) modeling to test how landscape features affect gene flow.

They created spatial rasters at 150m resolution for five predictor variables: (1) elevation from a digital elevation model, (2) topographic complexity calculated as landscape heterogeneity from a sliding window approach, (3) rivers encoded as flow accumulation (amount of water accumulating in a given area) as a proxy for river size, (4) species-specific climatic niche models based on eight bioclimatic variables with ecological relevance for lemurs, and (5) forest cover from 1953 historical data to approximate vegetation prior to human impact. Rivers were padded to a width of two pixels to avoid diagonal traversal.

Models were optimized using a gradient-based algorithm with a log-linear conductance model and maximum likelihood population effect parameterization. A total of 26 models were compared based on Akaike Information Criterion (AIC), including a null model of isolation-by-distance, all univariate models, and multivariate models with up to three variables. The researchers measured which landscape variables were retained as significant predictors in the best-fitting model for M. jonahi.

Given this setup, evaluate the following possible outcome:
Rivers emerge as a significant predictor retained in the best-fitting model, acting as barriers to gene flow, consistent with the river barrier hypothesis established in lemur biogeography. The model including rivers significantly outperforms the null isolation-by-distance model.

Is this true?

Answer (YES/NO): YES